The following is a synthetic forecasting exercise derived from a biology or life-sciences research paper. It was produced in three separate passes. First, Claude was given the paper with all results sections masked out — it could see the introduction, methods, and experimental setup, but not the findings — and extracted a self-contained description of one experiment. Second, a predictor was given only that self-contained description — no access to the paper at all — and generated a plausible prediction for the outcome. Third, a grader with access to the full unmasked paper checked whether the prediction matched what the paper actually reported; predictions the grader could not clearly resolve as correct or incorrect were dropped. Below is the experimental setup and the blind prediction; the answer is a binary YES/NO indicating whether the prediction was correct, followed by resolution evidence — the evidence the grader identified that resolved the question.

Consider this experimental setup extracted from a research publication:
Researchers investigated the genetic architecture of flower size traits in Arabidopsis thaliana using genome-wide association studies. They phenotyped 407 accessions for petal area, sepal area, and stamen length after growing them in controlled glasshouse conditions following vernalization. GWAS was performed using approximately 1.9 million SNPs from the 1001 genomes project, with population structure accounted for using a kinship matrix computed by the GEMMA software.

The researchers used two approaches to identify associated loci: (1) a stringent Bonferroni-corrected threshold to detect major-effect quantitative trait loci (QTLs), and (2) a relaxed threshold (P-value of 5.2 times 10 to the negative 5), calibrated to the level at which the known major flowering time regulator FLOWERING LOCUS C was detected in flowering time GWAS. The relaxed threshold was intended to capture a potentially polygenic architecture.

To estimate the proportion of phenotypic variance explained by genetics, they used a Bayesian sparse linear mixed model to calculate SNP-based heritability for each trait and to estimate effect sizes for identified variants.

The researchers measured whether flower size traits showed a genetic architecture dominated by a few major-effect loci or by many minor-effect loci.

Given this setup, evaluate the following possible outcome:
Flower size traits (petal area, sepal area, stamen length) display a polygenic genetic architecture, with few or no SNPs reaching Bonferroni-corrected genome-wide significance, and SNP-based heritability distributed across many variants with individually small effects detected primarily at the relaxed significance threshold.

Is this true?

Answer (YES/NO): YES